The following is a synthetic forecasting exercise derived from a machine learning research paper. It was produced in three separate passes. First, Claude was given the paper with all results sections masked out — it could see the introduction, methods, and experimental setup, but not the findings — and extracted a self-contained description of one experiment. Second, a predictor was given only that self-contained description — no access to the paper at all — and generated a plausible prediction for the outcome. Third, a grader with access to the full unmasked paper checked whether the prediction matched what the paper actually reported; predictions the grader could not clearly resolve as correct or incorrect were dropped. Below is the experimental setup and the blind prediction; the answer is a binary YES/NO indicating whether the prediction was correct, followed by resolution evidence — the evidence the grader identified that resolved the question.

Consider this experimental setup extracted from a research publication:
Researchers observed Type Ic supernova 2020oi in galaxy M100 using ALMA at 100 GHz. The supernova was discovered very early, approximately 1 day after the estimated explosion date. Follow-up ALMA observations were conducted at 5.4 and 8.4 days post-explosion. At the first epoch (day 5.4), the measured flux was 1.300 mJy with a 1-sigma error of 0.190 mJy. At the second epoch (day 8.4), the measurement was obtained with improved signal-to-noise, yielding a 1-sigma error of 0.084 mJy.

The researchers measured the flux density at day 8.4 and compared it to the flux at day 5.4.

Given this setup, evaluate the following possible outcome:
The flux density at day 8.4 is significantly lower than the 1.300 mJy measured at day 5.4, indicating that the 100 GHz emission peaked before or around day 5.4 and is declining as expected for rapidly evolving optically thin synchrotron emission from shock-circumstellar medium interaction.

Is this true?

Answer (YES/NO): NO